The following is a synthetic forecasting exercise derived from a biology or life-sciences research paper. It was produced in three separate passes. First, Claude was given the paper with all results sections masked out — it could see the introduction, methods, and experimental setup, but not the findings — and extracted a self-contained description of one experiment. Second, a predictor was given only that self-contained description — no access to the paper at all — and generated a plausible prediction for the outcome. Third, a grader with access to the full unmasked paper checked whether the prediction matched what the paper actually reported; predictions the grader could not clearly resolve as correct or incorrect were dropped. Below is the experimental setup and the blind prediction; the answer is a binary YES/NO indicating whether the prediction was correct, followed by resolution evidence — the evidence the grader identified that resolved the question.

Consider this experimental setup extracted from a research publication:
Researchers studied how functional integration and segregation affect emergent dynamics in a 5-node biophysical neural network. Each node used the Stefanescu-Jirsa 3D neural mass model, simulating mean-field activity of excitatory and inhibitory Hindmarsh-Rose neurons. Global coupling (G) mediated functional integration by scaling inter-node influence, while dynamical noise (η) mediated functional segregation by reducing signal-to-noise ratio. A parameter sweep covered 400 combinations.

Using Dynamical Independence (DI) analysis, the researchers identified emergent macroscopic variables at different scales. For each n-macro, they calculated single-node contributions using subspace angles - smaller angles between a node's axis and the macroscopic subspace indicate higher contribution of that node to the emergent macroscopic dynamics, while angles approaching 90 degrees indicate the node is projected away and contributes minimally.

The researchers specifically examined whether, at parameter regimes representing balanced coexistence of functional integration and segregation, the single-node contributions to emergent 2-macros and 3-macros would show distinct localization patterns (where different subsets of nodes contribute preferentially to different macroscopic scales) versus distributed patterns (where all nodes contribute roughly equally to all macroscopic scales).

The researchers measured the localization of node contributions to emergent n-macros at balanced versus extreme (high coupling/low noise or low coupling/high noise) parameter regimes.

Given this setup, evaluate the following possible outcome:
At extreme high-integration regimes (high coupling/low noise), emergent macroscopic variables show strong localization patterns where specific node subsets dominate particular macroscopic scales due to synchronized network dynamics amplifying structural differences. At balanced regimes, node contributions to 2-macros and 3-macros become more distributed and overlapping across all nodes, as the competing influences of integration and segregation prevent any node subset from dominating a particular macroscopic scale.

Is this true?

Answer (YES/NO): NO